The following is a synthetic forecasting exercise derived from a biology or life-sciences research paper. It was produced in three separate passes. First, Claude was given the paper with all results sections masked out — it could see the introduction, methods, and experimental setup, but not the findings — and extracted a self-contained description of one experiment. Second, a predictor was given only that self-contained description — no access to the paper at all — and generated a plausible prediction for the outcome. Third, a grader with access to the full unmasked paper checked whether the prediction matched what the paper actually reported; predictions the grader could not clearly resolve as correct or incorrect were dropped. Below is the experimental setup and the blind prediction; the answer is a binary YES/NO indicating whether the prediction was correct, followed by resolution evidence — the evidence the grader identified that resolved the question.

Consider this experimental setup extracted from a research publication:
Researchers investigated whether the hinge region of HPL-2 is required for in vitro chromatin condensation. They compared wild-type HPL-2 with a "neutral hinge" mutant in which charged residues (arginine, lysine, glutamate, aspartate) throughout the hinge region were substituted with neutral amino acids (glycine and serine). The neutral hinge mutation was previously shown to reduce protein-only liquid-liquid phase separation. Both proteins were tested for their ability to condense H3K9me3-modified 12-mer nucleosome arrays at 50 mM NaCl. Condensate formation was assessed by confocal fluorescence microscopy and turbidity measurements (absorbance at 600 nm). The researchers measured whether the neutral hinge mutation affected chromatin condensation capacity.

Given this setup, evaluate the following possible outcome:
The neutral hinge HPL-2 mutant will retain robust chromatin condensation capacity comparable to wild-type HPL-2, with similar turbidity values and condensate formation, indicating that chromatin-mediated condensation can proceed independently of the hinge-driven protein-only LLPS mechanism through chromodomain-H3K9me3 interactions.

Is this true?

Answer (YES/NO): YES